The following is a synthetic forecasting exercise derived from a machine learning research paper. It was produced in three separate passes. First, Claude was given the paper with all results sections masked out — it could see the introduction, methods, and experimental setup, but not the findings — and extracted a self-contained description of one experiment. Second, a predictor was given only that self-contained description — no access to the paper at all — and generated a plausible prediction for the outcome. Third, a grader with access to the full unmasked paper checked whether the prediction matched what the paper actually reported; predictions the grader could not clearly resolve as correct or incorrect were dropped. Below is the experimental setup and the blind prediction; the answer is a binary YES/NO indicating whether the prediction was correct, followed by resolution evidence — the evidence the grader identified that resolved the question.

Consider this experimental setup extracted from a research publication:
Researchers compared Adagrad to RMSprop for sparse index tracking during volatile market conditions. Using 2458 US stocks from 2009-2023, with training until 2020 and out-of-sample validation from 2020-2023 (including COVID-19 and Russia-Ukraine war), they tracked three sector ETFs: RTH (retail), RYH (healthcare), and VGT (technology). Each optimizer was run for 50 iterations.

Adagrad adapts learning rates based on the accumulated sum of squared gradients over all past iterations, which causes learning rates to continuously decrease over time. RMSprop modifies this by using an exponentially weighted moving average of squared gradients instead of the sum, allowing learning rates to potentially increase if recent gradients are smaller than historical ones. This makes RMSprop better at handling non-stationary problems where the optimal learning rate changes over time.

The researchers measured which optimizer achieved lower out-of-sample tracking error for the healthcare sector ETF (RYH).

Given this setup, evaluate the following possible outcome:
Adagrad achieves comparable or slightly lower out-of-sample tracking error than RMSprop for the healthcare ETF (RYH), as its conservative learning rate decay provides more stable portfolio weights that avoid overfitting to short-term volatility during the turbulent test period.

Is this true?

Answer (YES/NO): NO